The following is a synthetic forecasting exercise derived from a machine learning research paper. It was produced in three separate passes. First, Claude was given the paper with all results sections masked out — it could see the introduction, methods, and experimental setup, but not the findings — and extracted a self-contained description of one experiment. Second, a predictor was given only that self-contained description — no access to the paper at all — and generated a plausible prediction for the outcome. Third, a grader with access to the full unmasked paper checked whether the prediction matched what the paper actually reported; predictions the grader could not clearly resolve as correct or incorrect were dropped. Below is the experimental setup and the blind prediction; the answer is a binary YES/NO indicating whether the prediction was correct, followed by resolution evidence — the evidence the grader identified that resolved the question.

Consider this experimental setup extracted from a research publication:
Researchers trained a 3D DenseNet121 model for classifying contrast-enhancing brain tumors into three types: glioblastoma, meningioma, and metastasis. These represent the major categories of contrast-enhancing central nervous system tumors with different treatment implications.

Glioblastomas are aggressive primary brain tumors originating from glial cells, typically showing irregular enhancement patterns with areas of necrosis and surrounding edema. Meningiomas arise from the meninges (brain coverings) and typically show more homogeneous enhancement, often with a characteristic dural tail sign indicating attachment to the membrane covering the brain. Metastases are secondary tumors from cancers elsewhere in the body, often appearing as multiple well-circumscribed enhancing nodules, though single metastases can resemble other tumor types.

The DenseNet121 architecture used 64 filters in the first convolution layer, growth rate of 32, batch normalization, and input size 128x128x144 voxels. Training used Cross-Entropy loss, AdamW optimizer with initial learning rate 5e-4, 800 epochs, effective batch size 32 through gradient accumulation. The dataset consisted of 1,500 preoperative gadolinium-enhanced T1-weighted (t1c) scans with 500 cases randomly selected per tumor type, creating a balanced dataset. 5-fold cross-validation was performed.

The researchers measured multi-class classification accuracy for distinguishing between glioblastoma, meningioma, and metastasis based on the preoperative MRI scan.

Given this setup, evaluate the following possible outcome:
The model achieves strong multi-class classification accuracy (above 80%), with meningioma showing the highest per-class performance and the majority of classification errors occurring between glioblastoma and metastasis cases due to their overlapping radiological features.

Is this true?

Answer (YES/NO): NO